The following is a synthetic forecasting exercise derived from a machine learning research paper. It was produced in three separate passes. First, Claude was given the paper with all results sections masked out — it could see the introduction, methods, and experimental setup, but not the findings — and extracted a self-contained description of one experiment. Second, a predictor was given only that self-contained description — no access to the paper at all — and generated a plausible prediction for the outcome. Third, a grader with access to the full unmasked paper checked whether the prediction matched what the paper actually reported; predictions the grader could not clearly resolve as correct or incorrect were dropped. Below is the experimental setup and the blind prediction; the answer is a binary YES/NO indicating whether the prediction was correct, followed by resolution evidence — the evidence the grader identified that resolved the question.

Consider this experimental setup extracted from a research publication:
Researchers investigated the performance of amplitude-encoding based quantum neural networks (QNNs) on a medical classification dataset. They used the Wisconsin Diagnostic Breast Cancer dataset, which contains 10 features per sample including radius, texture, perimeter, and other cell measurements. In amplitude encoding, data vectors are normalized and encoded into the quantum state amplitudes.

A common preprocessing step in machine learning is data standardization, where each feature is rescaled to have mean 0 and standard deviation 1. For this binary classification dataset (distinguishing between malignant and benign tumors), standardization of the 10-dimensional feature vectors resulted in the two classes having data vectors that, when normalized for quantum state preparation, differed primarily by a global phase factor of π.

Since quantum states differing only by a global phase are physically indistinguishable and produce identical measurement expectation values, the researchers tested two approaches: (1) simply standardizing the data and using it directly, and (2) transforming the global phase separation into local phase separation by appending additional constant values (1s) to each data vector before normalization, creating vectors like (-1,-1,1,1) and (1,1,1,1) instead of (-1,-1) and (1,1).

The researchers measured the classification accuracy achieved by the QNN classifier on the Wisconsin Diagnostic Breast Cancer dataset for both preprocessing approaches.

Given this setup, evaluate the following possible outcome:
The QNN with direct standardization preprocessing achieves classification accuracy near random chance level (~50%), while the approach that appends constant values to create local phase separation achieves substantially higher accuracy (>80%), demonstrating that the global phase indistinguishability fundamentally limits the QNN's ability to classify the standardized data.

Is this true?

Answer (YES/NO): YES